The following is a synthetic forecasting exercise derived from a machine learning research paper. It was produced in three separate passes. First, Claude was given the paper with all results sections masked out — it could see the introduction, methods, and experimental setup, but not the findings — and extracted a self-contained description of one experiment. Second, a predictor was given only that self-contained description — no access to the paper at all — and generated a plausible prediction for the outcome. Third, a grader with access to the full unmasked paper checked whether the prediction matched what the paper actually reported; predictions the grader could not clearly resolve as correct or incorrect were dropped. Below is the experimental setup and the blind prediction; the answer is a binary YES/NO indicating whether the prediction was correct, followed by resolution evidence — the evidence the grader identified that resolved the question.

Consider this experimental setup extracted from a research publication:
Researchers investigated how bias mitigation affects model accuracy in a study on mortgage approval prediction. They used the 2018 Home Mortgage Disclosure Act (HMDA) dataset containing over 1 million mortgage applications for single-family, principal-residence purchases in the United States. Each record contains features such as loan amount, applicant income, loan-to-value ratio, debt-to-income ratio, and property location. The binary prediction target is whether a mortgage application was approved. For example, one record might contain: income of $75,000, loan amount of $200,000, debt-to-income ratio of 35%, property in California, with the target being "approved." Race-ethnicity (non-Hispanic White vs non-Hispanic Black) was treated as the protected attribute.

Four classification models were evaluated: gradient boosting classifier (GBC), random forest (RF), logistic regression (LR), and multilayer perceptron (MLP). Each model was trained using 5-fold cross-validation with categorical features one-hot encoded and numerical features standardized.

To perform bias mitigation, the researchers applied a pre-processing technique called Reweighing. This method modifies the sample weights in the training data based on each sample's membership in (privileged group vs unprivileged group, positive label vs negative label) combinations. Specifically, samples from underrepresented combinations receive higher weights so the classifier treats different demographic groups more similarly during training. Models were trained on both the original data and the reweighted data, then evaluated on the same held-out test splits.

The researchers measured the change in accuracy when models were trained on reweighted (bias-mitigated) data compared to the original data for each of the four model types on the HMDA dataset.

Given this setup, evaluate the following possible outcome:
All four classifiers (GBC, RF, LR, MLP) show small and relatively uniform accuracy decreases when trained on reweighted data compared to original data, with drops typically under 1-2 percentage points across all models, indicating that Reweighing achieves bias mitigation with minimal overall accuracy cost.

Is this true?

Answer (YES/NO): NO